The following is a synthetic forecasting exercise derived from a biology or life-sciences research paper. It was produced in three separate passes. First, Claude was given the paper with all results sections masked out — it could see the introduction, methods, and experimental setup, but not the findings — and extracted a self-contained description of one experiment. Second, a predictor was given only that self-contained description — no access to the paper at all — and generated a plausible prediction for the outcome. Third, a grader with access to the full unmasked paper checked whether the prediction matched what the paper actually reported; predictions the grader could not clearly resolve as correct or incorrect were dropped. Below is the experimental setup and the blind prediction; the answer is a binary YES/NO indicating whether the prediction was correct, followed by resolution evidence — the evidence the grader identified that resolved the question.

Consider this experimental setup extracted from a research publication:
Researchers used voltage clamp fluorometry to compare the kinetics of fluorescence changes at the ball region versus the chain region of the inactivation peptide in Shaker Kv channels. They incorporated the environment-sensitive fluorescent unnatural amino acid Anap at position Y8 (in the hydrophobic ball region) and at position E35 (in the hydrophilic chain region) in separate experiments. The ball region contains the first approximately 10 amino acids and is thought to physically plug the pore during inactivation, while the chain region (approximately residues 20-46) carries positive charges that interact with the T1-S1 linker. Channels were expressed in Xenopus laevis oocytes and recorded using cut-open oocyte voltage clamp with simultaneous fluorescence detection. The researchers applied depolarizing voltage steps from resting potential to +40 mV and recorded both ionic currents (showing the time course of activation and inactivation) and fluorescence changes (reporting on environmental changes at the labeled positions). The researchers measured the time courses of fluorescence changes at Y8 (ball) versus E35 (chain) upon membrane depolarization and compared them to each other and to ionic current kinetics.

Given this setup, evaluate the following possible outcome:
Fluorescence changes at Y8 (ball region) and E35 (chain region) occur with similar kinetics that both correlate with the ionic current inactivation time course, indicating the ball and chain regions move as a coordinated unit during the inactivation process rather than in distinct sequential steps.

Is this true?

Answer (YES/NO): NO